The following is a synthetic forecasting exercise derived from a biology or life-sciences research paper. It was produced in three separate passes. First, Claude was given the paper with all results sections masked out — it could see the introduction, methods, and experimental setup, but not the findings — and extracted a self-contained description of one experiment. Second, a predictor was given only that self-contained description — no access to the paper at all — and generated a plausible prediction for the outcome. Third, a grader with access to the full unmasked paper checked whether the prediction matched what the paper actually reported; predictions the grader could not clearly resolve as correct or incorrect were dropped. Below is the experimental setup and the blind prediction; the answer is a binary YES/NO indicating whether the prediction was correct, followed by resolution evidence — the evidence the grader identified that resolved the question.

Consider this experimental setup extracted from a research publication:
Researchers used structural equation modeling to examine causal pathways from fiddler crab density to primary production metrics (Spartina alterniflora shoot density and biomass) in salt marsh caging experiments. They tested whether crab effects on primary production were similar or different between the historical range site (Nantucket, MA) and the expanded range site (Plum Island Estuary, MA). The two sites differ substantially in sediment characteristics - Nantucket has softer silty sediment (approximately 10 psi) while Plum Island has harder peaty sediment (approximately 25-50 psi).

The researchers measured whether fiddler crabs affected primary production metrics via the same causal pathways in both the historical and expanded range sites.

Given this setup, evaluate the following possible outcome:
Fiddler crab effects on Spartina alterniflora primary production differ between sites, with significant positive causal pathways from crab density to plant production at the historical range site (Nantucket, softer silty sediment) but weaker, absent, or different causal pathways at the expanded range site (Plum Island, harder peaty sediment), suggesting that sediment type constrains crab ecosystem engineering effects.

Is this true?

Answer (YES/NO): NO